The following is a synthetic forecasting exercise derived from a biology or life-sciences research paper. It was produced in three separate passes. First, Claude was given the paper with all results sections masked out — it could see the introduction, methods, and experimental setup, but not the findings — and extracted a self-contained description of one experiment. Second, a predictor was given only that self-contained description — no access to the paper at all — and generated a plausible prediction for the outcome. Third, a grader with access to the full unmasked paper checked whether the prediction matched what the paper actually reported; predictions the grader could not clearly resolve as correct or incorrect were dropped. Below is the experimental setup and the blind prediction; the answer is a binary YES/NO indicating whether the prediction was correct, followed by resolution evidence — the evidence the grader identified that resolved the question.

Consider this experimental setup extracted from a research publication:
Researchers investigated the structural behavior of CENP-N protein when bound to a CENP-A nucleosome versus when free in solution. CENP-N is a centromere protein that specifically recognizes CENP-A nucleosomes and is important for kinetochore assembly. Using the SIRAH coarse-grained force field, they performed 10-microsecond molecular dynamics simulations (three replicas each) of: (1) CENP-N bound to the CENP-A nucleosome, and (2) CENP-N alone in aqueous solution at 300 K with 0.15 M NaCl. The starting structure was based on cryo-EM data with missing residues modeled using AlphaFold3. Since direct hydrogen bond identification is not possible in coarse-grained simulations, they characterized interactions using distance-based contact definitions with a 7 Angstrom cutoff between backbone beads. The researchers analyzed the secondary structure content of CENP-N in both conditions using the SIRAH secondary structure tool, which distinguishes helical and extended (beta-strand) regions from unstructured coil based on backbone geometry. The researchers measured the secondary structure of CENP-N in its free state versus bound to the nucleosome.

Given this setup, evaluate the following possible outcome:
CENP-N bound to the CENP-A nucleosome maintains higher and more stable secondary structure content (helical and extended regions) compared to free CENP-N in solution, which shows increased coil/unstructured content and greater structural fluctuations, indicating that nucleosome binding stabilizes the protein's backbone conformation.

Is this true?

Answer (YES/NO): NO